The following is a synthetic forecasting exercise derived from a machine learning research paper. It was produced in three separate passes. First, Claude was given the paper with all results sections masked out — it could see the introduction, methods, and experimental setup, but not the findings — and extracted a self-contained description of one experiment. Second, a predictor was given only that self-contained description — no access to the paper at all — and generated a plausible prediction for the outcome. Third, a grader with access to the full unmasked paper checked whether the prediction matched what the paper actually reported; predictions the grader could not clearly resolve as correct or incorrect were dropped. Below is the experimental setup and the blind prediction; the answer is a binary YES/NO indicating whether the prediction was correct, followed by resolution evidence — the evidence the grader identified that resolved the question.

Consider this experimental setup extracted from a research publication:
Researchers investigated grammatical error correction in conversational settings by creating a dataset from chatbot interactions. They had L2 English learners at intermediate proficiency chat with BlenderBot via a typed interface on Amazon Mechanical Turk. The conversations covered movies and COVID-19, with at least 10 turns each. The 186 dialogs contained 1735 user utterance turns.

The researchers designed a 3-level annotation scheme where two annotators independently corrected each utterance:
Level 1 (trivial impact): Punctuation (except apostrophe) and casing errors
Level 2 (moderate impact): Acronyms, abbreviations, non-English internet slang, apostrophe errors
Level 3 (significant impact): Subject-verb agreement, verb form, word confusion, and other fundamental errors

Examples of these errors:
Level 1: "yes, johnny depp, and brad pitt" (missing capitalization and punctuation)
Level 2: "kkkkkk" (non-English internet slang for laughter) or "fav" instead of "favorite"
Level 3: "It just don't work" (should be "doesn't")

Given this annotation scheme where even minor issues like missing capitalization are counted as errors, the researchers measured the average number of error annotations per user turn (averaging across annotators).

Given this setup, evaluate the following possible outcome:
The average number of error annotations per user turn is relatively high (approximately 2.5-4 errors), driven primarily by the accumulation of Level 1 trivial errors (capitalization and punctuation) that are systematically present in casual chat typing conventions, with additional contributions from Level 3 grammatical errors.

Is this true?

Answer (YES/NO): NO